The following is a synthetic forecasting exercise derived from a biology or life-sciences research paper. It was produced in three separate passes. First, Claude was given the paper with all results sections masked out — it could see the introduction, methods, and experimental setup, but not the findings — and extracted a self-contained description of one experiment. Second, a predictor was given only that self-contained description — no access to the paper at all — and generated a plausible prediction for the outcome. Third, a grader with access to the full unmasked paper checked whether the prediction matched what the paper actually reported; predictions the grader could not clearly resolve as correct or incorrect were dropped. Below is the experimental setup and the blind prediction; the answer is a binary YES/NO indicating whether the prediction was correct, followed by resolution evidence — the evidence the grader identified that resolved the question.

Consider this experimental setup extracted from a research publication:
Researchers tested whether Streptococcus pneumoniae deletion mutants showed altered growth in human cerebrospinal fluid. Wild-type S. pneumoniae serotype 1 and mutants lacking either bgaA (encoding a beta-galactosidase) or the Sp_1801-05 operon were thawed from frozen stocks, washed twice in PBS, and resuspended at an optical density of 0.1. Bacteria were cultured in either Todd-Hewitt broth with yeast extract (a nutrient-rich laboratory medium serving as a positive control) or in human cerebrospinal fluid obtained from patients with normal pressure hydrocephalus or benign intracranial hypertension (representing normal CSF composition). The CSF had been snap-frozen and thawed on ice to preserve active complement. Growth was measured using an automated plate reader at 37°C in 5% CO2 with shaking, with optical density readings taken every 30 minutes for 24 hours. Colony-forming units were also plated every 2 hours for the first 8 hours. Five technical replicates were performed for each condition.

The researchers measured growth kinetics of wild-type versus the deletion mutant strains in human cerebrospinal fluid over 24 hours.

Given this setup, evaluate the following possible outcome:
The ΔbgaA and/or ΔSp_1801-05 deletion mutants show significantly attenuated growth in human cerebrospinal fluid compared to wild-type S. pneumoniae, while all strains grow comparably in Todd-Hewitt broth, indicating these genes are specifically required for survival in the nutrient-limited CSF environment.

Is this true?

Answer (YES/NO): YES